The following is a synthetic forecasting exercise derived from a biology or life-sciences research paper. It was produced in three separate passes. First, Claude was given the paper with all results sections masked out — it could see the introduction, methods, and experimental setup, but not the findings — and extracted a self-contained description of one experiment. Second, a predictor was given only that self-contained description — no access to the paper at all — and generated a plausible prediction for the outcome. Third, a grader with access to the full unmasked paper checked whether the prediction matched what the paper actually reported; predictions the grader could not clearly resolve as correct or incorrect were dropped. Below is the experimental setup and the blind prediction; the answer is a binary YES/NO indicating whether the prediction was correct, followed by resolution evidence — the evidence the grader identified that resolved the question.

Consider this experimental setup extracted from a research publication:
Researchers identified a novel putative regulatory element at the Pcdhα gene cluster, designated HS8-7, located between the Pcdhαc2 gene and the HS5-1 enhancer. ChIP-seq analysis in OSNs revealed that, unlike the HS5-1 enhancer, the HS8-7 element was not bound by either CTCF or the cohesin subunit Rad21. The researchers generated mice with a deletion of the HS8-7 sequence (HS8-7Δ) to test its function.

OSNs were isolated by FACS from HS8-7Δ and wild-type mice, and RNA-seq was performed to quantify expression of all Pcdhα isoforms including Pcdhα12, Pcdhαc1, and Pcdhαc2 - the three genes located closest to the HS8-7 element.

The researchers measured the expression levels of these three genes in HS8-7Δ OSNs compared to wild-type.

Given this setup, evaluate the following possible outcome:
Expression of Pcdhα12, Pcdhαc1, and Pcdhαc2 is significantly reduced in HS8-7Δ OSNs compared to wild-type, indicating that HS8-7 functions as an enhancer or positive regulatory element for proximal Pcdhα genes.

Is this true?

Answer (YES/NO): YES